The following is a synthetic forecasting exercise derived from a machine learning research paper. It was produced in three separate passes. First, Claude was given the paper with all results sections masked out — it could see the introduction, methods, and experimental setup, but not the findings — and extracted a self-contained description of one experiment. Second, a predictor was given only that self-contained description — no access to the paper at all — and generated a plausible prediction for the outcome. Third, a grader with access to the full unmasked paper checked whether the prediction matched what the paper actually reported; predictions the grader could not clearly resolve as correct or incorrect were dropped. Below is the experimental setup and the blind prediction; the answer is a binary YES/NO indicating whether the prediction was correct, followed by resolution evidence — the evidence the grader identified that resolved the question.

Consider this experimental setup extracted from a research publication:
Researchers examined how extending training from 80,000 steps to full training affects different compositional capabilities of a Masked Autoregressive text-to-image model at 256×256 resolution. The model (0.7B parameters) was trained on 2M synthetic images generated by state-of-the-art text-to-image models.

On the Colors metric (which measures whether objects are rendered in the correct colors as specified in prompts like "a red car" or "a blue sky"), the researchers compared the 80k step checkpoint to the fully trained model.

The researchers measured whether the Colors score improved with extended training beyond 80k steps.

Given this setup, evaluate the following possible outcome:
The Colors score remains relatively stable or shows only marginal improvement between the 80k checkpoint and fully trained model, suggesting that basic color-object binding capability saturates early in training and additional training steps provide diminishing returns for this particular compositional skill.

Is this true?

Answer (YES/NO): YES